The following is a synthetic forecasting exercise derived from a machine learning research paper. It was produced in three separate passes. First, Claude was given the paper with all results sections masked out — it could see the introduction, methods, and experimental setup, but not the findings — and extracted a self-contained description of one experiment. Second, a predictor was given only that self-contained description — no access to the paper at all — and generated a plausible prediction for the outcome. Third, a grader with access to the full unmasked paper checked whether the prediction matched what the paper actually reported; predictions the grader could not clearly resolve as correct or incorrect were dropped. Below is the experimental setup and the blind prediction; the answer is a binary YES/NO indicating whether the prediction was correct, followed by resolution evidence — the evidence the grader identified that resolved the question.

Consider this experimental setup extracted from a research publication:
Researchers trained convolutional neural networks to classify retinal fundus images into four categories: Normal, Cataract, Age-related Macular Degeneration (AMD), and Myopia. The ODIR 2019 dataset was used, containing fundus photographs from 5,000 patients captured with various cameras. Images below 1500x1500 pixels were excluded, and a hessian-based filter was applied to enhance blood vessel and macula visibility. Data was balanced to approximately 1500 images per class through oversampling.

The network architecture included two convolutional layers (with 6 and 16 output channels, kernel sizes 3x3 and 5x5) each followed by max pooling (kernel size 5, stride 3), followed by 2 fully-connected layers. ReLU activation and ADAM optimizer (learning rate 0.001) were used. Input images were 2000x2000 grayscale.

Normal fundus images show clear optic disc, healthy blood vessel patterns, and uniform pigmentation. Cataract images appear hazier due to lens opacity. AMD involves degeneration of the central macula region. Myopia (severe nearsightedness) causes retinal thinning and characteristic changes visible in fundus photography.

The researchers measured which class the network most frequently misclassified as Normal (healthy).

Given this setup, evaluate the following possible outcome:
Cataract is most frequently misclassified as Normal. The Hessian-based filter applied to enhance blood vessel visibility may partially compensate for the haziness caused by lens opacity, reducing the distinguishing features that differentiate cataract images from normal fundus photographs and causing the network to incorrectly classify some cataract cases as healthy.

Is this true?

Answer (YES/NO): NO